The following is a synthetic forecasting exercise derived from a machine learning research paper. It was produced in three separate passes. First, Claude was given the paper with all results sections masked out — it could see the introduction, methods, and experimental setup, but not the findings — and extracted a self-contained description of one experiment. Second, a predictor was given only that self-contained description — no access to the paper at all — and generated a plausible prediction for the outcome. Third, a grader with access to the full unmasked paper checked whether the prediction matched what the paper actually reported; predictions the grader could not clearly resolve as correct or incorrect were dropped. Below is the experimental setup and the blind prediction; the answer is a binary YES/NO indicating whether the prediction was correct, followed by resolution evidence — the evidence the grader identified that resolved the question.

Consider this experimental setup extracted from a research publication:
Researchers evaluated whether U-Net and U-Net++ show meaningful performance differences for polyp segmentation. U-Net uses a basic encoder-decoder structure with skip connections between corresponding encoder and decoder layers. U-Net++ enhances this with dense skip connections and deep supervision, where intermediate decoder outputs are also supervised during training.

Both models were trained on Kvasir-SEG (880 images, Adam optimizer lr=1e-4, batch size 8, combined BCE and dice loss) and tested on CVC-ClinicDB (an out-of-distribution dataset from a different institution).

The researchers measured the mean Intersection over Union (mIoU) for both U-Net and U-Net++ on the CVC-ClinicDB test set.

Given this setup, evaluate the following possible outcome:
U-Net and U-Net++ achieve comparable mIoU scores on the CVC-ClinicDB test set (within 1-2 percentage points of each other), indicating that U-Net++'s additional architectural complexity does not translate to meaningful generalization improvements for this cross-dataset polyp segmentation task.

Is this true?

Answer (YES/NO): YES